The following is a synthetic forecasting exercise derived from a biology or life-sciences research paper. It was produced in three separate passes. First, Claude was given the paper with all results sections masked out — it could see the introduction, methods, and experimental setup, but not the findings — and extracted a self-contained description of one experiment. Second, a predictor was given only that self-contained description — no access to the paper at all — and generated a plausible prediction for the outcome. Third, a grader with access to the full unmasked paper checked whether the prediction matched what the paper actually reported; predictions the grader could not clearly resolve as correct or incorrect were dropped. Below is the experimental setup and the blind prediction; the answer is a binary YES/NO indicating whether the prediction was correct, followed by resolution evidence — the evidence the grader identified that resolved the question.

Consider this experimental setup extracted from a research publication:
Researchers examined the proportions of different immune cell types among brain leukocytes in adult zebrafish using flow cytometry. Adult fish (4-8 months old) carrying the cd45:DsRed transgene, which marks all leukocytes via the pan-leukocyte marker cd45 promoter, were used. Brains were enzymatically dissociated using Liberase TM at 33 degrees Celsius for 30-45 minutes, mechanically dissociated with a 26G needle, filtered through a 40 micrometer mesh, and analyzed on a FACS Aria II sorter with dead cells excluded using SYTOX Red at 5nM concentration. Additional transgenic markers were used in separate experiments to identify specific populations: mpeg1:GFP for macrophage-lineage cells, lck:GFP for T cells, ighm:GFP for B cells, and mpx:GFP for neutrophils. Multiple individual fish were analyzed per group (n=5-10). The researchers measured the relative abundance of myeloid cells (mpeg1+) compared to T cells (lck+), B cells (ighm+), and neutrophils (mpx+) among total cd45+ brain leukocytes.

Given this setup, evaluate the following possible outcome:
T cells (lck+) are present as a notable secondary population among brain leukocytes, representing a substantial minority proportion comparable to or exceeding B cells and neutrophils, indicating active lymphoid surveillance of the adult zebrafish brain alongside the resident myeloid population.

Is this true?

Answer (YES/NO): YES